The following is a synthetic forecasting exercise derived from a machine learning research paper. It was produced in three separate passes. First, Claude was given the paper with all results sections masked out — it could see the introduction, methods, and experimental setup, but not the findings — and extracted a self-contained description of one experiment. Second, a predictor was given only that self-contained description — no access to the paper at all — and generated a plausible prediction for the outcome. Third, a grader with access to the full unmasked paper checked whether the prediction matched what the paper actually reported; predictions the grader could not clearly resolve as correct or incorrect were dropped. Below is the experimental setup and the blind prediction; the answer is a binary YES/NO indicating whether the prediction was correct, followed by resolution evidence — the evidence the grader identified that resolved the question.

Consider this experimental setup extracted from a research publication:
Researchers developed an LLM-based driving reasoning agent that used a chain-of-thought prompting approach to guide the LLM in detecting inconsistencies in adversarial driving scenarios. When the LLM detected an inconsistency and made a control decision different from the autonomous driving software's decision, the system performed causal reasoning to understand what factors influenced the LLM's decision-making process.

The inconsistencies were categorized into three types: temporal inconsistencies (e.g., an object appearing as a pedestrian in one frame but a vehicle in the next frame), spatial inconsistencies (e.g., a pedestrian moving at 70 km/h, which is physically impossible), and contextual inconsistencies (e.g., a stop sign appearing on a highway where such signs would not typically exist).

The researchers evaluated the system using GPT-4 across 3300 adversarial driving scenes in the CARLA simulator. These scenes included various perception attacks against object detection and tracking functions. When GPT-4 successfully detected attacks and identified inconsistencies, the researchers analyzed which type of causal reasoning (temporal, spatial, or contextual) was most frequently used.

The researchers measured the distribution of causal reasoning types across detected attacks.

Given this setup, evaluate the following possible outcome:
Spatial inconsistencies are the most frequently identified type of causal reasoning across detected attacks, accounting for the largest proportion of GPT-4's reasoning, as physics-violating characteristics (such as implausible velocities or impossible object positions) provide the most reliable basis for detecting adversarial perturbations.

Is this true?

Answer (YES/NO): NO